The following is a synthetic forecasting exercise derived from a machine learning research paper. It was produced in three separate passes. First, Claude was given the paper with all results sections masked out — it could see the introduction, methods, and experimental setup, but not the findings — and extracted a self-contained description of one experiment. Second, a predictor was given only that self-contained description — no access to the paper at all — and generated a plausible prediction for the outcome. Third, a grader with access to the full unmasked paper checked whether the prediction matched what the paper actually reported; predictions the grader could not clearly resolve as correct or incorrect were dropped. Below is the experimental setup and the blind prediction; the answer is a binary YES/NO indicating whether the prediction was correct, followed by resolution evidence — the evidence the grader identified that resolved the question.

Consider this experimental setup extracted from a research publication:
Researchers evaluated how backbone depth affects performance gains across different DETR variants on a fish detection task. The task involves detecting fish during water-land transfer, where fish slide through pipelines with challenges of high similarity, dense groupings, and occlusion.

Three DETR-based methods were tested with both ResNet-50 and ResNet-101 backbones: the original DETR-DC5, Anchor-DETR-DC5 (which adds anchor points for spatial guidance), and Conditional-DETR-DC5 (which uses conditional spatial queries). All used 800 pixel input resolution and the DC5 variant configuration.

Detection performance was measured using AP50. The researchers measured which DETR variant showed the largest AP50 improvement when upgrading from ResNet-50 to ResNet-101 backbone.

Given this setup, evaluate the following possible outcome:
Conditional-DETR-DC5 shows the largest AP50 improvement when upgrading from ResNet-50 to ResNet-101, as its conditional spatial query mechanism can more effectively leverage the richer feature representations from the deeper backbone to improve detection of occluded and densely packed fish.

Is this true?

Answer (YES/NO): NO